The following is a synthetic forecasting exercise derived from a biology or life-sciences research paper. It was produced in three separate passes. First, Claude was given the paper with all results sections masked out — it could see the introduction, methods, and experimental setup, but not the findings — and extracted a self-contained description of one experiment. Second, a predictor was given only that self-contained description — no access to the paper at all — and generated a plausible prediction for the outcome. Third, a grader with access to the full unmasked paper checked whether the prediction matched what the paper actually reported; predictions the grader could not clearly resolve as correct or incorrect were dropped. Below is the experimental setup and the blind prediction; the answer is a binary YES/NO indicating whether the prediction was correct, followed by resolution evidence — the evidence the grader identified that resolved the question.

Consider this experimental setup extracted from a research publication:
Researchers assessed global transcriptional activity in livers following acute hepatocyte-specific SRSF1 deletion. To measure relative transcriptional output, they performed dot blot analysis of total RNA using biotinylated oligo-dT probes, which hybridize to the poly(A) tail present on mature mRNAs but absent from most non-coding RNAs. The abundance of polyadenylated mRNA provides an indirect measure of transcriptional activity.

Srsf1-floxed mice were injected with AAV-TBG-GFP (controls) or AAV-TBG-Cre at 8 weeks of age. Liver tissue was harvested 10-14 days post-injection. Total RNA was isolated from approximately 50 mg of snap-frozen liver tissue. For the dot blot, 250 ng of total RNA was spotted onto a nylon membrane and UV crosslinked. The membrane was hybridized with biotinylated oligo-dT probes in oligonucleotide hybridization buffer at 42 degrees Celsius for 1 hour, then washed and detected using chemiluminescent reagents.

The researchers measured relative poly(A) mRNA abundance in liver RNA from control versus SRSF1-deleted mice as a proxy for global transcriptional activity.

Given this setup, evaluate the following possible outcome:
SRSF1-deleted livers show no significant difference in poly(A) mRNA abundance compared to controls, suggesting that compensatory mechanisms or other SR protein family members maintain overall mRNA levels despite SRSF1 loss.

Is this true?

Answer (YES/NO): NO